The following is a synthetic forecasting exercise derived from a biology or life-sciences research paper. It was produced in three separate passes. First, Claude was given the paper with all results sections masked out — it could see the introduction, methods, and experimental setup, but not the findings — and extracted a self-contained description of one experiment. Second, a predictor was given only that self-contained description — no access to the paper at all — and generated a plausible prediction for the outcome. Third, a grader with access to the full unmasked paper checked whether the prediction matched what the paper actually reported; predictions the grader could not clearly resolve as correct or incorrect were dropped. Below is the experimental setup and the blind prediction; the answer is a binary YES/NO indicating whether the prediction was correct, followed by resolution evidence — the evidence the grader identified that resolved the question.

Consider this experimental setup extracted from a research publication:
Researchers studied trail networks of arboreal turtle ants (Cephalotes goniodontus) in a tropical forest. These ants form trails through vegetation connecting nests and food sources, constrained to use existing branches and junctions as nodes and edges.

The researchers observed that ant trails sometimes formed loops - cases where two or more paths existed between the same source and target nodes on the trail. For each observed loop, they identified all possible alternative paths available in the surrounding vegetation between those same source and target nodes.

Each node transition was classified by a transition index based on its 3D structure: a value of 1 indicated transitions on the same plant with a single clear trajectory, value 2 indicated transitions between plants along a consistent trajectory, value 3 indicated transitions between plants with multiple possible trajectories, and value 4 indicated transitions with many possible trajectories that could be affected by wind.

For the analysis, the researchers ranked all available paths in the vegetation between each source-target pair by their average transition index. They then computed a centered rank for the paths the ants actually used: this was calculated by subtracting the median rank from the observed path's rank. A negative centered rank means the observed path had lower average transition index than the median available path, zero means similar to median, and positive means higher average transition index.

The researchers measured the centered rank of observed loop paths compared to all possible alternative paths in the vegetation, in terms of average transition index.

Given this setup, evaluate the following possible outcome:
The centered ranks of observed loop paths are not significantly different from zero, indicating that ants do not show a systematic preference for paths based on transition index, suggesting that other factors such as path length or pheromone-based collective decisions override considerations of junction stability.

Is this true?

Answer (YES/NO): NO